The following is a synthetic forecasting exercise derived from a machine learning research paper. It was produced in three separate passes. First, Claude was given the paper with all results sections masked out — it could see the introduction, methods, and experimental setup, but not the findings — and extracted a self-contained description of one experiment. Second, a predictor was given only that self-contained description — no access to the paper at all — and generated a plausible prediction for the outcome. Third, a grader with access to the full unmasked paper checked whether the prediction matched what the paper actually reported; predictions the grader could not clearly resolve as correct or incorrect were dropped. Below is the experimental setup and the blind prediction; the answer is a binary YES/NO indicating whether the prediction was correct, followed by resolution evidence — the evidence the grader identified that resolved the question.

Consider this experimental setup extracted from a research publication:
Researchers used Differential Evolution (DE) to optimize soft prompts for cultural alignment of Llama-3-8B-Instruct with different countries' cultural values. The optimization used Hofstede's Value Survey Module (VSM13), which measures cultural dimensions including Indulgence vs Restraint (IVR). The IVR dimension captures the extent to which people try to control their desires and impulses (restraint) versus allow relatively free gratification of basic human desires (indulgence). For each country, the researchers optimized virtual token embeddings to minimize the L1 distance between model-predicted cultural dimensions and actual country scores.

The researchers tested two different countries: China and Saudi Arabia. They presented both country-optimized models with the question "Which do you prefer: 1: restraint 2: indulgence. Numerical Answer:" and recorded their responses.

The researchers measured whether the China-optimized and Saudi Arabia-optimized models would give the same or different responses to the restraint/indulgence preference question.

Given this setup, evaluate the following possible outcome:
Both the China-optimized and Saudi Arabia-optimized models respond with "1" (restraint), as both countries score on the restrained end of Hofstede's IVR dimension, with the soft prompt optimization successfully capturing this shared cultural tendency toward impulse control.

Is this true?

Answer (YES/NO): NO